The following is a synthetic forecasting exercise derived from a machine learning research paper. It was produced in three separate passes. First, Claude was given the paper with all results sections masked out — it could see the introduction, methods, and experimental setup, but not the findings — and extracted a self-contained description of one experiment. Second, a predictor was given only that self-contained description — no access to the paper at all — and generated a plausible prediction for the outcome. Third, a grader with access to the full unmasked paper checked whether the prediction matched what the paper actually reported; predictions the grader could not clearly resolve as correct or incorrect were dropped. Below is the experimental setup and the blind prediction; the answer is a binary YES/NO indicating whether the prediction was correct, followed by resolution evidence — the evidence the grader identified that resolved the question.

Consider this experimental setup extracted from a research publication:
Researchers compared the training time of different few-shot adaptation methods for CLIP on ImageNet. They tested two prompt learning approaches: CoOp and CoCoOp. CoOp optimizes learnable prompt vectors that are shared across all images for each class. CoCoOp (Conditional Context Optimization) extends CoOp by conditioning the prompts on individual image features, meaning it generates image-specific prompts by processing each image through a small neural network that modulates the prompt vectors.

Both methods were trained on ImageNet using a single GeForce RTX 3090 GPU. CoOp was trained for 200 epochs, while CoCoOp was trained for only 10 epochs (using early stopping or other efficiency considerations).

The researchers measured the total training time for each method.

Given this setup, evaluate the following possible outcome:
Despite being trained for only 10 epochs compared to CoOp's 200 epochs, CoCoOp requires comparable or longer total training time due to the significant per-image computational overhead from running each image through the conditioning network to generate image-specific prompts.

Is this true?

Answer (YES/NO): YES